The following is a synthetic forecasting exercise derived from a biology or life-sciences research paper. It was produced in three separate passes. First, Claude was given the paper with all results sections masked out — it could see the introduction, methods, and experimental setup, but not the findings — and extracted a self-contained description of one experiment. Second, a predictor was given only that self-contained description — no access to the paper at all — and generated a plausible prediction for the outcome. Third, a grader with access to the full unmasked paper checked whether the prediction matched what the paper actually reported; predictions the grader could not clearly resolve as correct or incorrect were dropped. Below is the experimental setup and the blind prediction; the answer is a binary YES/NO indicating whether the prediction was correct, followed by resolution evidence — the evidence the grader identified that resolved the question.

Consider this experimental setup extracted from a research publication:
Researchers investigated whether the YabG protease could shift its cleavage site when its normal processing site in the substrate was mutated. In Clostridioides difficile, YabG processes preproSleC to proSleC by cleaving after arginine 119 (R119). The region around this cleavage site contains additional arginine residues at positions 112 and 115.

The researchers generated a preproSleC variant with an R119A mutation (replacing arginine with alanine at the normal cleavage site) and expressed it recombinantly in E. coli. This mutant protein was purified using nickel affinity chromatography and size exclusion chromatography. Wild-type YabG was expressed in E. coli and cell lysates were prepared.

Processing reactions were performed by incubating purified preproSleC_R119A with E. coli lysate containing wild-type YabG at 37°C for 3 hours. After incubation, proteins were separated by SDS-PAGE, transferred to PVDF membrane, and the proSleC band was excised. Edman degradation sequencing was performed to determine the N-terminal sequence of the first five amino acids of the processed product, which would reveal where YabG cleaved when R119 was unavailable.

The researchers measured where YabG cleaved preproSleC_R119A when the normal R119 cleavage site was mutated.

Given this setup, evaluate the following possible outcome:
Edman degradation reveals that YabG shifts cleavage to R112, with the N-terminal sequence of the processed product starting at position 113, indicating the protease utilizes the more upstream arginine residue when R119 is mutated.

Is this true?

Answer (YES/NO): NO